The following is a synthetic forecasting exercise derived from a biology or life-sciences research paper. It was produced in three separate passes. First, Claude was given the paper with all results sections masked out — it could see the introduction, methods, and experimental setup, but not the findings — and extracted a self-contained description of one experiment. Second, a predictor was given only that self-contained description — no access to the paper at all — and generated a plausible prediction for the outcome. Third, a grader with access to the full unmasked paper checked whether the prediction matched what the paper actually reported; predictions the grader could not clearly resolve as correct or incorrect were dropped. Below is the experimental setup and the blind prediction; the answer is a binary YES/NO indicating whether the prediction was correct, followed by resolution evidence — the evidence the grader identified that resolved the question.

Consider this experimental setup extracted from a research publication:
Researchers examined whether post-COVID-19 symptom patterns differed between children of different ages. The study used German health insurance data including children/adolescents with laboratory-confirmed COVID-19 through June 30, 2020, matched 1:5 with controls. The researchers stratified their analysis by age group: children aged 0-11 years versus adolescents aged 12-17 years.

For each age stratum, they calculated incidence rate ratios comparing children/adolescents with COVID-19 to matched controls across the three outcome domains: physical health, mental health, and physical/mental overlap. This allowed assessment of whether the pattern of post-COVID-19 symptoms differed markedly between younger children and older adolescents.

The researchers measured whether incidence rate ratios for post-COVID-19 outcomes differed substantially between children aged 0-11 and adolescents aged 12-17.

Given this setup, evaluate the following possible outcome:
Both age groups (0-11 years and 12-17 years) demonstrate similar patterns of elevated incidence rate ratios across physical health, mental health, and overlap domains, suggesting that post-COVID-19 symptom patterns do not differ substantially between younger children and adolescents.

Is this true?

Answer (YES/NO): YES